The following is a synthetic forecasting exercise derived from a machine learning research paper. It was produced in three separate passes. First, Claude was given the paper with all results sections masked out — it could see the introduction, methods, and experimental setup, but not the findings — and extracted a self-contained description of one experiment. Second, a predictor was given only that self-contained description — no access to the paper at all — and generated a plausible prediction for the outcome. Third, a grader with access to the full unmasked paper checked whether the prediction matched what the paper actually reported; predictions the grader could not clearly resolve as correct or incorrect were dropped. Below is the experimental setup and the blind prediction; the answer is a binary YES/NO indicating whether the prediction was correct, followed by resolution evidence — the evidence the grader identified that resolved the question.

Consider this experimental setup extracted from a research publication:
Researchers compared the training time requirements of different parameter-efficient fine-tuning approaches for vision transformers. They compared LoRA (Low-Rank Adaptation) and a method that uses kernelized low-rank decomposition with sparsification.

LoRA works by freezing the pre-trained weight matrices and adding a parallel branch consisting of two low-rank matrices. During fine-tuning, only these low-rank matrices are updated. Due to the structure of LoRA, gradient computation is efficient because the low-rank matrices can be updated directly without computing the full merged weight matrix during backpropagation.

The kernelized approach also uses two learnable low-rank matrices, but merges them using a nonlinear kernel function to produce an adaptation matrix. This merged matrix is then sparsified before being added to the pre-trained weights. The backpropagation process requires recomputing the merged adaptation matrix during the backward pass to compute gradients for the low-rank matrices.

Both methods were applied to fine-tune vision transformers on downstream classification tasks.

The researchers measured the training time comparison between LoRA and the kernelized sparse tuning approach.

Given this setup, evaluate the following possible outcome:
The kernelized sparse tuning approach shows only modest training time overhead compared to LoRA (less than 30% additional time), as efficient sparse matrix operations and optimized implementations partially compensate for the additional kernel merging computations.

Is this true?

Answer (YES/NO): YES